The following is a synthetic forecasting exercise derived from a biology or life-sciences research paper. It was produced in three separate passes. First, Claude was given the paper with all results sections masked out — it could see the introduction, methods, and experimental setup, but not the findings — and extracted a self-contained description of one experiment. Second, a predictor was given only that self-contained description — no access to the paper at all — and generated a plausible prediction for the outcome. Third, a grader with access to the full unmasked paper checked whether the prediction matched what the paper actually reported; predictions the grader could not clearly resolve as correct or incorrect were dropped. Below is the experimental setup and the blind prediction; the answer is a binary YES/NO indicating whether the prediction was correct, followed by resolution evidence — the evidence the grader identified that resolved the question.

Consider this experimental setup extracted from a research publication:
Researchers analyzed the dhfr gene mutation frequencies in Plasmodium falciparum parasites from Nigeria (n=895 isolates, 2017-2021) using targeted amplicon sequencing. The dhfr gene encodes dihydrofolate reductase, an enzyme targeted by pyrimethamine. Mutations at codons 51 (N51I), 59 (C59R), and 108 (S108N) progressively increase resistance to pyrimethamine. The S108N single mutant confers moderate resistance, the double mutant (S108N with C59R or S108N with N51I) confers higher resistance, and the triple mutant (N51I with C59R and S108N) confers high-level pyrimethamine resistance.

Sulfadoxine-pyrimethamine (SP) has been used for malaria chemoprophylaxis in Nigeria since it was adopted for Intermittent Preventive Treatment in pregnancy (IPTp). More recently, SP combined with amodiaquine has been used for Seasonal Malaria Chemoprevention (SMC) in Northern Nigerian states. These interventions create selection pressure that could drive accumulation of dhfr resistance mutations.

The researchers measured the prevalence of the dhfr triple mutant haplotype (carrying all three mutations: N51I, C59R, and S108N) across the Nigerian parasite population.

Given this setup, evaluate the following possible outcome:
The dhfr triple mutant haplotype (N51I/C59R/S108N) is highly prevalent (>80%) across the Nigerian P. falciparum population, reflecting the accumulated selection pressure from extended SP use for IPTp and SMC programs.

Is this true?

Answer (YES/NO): NO